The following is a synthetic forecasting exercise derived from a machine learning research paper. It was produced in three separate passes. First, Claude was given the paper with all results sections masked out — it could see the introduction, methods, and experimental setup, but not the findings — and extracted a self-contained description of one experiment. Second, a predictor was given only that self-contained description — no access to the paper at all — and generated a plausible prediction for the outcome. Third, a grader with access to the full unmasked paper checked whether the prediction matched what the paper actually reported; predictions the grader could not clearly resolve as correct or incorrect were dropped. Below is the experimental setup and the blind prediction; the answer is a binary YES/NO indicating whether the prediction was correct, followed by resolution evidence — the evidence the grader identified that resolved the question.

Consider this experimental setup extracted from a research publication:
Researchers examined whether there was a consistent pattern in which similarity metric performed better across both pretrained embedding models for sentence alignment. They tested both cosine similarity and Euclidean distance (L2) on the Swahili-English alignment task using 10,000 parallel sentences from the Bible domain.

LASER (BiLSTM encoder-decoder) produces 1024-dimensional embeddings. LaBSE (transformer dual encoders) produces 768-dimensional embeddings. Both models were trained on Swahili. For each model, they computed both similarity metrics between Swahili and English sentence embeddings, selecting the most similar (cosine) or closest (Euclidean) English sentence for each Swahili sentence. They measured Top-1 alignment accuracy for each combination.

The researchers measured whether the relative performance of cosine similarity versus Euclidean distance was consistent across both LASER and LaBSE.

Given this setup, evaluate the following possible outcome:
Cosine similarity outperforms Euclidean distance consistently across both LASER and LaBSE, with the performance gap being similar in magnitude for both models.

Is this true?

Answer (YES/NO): NO